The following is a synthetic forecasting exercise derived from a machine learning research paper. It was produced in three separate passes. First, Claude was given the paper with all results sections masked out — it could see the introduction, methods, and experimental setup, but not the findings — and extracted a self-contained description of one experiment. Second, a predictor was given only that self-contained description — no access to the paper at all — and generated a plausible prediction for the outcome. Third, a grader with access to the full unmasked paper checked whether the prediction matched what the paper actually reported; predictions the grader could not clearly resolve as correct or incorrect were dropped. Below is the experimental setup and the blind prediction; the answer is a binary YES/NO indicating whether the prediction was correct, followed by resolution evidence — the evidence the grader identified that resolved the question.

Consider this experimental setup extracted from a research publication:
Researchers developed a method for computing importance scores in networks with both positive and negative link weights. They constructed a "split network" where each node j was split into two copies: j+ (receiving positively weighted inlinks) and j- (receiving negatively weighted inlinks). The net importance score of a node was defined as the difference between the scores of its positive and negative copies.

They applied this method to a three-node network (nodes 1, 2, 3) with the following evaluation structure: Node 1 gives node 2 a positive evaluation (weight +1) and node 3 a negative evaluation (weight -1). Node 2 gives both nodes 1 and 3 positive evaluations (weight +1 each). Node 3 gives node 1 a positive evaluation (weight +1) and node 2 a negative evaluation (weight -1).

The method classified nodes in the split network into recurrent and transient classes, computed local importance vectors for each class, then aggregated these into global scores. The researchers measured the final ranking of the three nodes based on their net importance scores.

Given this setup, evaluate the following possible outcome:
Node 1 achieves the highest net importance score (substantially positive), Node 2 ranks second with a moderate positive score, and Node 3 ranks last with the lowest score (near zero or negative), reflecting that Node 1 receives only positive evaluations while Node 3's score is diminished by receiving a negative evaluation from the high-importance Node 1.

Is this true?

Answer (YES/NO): YES